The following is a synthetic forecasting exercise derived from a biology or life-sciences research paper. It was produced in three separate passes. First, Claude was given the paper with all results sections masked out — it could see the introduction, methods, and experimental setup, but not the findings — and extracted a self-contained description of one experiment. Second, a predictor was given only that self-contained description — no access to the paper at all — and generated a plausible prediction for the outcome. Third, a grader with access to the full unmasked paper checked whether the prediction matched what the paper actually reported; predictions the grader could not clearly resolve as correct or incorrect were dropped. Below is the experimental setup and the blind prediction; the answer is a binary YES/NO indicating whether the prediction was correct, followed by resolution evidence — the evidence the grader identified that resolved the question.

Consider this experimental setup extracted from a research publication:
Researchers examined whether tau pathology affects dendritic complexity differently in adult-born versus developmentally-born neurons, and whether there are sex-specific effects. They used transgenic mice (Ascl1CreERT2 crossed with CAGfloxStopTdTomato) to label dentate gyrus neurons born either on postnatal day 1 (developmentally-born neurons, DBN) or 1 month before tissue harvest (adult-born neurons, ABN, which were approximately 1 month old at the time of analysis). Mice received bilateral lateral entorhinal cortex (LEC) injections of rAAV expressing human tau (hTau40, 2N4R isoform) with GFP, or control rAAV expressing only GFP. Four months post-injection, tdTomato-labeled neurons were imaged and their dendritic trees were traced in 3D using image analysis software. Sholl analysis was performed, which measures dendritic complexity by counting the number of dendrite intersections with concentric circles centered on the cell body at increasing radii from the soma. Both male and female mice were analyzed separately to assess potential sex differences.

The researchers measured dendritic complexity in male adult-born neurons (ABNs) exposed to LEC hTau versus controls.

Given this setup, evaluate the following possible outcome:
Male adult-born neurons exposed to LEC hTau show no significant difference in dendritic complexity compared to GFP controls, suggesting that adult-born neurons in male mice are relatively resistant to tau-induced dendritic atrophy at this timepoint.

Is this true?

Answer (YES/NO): NO